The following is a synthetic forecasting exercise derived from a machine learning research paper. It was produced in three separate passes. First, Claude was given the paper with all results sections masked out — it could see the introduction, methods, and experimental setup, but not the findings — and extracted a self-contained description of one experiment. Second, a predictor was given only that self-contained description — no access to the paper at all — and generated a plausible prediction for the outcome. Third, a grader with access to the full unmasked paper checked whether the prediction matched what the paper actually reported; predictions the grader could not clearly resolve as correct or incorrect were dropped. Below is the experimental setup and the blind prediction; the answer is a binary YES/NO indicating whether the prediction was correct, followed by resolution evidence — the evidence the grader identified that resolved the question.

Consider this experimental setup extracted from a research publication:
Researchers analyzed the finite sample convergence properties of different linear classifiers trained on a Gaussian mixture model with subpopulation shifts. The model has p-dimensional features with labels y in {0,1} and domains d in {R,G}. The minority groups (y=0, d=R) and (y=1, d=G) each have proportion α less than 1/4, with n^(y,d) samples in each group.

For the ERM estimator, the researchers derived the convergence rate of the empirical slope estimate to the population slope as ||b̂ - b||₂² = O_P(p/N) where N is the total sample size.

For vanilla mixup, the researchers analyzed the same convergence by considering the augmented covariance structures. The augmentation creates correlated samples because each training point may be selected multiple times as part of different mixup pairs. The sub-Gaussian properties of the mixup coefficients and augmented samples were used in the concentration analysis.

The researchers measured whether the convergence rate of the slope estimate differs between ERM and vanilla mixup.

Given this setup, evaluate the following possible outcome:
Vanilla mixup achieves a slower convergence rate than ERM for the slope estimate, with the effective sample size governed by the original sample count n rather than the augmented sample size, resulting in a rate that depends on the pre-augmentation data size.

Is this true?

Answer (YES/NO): YES